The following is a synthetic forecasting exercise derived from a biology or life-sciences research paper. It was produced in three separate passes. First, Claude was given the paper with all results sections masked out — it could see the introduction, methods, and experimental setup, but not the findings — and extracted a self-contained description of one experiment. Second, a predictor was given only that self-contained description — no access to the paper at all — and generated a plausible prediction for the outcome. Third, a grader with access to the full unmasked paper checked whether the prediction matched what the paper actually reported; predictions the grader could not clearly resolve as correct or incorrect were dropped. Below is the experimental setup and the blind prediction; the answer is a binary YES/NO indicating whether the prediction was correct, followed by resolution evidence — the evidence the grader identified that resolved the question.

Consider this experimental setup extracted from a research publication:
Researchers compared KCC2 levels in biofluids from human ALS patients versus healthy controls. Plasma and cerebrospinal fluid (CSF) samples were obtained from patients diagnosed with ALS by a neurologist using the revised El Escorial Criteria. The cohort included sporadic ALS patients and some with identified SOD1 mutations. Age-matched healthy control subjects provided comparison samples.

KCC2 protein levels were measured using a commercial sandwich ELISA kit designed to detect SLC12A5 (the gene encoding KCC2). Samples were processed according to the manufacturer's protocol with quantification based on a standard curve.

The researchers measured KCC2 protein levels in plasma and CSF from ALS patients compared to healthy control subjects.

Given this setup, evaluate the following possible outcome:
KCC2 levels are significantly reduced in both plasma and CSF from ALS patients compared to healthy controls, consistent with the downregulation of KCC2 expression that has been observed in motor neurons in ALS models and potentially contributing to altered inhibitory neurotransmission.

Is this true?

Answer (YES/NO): NO